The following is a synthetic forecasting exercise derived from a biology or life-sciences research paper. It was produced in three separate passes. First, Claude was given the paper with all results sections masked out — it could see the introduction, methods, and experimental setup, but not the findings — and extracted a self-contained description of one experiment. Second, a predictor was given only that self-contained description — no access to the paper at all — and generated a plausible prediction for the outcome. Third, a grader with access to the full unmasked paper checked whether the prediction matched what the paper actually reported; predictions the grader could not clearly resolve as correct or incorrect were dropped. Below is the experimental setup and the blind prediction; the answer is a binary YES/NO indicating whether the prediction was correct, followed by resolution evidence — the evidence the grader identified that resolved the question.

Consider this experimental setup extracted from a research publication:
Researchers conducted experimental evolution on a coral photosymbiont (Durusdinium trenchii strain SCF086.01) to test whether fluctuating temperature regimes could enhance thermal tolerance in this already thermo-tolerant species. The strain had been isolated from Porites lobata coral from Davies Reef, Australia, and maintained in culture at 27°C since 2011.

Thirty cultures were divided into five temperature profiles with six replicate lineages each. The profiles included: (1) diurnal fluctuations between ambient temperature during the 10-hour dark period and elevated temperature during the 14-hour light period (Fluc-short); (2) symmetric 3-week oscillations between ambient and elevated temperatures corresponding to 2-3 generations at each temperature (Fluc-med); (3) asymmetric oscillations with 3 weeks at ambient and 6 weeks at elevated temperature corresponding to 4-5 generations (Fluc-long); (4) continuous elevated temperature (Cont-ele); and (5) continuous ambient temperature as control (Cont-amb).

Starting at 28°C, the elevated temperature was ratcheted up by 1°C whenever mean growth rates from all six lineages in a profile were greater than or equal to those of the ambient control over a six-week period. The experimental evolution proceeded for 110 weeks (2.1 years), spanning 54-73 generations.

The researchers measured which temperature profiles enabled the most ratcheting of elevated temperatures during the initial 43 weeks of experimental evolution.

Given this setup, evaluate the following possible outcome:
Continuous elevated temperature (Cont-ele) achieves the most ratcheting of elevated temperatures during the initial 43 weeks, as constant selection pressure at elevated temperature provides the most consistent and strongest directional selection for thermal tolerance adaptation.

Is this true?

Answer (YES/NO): NO